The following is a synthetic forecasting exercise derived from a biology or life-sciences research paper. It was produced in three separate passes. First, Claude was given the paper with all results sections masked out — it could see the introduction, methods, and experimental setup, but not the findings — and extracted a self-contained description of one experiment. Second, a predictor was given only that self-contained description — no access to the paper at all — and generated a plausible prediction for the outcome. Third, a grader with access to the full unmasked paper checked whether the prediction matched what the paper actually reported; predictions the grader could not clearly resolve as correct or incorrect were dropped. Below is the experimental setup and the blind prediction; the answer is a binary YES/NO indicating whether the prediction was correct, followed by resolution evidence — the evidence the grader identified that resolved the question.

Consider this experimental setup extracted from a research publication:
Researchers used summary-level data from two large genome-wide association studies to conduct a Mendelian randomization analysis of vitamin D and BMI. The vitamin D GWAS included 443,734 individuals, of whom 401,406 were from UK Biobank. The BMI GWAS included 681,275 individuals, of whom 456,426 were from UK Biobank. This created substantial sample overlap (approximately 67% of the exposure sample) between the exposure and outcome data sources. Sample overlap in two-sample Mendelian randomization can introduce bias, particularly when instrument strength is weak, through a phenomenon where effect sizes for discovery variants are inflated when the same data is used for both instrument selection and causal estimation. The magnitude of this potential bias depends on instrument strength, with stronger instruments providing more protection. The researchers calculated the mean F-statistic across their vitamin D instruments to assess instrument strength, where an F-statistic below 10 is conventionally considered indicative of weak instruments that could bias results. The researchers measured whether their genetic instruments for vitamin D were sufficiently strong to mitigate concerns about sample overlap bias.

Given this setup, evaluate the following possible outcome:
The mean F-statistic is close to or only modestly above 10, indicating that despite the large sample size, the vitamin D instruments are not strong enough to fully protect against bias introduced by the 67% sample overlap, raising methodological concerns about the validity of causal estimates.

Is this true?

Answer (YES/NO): NO